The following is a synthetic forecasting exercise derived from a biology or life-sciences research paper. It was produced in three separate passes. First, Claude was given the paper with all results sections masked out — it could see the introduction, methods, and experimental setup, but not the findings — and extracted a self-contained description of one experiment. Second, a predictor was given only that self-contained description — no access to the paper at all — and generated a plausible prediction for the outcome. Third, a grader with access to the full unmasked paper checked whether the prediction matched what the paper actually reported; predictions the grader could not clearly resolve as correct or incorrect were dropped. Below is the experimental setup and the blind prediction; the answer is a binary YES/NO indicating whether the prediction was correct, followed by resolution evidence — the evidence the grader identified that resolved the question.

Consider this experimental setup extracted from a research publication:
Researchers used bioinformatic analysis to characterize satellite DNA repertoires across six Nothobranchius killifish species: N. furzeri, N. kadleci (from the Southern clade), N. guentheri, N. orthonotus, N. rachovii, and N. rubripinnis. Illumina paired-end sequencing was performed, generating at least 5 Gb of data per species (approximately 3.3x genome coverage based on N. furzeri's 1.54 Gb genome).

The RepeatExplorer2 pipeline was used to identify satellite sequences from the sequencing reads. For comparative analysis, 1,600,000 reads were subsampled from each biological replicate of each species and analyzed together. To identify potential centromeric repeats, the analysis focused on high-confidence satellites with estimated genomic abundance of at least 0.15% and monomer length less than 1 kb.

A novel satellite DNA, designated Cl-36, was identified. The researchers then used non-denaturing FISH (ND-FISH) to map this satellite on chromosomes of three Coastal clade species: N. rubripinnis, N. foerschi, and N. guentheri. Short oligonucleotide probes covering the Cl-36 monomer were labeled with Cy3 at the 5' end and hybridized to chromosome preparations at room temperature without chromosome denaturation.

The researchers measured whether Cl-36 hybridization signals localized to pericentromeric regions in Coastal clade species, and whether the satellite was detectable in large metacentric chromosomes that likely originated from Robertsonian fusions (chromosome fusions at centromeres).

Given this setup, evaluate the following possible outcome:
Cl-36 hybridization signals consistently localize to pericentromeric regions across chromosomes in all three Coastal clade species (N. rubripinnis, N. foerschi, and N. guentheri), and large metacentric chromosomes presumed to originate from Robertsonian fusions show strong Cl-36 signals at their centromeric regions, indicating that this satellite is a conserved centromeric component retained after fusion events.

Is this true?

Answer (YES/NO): NO